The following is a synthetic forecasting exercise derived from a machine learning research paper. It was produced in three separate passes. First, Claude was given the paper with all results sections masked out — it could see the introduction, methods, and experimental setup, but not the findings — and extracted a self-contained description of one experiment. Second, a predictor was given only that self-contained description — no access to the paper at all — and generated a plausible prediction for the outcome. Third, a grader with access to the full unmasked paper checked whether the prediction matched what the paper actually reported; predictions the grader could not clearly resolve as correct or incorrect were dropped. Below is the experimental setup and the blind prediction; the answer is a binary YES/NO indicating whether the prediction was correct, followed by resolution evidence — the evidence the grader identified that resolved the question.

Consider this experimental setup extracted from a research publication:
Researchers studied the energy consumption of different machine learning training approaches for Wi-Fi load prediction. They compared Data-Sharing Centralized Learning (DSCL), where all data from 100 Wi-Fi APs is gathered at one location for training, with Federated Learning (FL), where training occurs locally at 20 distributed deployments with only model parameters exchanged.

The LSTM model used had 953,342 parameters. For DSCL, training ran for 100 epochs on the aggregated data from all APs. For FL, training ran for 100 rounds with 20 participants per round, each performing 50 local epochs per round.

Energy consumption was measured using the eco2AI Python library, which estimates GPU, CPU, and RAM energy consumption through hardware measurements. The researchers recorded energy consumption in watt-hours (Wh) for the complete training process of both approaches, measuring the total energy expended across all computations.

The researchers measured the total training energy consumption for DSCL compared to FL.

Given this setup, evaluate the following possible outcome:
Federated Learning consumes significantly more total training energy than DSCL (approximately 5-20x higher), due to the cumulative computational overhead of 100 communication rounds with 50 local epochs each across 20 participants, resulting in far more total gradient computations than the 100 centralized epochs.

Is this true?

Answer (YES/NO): NO